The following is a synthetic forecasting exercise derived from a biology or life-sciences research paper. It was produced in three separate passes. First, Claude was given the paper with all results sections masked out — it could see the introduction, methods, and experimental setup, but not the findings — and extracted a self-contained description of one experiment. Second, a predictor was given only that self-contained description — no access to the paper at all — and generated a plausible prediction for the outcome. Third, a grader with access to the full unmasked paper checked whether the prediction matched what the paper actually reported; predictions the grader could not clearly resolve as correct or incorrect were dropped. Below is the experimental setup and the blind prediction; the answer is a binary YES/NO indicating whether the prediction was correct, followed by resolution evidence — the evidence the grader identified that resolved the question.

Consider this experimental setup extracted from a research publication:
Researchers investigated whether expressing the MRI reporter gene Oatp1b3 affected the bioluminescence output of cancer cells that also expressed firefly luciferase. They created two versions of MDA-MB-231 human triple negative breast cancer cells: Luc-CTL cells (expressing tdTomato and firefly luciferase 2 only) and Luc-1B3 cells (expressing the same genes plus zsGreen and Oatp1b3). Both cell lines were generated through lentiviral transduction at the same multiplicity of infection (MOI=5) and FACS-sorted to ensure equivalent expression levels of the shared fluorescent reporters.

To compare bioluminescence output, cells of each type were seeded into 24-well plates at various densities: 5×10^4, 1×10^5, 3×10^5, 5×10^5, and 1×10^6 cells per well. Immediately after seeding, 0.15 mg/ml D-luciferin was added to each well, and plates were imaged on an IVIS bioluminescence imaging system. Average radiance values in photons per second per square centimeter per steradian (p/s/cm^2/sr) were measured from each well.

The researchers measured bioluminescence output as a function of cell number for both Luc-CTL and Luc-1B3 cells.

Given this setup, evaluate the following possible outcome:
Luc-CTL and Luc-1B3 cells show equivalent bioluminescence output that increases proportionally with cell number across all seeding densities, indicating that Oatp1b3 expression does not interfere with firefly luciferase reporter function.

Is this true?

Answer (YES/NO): YES